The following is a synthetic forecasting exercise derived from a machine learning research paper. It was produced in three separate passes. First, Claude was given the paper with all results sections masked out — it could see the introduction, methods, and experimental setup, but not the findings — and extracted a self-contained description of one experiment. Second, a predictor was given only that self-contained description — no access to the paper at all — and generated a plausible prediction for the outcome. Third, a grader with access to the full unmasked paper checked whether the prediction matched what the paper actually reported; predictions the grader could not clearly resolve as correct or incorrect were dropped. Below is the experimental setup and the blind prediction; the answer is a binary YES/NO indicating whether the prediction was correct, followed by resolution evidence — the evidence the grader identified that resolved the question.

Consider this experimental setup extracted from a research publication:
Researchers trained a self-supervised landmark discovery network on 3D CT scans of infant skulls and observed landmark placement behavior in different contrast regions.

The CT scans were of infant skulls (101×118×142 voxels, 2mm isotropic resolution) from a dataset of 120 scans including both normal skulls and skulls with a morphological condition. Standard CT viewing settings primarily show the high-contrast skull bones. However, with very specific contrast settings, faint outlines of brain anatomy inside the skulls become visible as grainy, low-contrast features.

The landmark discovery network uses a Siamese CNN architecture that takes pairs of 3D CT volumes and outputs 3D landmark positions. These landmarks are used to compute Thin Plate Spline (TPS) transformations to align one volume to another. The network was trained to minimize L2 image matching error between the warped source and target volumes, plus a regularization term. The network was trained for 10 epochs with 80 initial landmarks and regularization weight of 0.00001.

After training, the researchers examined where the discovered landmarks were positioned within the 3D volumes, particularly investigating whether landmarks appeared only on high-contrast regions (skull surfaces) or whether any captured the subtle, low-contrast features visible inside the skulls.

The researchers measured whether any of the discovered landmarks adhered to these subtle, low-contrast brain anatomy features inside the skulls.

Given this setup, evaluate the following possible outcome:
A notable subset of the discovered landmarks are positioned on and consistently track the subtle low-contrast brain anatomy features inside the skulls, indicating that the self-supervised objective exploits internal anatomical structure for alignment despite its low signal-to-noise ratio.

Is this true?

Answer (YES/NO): YES